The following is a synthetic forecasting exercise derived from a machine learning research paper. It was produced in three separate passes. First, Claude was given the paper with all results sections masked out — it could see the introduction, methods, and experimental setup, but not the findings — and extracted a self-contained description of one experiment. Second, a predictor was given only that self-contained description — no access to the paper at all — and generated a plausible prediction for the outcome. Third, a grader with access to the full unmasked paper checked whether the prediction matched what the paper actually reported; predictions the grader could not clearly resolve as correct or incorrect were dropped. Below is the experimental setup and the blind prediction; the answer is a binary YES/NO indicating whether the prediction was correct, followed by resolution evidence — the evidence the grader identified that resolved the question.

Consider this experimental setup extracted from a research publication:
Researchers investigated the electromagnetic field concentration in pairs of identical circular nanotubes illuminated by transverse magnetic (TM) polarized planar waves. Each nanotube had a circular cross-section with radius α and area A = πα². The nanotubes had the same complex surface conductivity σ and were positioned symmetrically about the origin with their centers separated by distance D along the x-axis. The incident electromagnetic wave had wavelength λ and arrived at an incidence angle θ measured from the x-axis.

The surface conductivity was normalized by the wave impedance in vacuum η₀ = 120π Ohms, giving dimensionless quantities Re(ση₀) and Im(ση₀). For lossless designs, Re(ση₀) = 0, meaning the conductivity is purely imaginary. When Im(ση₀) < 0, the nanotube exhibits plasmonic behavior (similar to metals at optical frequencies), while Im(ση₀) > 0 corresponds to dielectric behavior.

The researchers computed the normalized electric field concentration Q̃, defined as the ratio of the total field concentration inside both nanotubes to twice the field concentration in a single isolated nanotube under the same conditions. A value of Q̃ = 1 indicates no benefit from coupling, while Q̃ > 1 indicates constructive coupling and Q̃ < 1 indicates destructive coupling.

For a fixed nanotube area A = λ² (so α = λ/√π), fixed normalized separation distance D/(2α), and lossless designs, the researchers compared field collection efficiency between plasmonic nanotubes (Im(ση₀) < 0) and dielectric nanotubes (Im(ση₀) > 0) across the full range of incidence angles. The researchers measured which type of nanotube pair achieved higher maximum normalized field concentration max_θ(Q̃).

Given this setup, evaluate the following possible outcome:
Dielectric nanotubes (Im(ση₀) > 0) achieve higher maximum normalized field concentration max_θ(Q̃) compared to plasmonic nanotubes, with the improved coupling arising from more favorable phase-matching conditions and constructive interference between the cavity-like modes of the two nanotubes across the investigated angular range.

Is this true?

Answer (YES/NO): YES